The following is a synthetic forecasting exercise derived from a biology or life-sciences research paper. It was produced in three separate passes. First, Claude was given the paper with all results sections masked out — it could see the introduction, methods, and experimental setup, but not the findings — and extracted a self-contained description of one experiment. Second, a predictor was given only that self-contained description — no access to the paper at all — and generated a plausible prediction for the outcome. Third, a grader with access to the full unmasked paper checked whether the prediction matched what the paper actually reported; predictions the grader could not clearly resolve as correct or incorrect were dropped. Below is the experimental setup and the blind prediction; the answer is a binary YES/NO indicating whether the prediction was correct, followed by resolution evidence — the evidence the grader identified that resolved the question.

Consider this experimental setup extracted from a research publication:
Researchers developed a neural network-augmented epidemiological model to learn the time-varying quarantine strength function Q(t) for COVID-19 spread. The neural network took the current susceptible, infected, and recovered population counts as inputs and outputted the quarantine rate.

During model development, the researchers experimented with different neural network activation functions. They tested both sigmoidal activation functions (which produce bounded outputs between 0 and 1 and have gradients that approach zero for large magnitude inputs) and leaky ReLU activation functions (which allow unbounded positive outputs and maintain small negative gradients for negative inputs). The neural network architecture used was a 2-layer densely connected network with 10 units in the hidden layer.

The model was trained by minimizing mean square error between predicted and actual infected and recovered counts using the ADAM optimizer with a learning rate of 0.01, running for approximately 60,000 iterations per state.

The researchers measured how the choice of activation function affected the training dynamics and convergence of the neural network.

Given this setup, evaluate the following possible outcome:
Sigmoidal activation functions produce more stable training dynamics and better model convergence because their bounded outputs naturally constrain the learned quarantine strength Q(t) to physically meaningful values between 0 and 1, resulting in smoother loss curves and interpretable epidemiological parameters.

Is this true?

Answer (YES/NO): NO